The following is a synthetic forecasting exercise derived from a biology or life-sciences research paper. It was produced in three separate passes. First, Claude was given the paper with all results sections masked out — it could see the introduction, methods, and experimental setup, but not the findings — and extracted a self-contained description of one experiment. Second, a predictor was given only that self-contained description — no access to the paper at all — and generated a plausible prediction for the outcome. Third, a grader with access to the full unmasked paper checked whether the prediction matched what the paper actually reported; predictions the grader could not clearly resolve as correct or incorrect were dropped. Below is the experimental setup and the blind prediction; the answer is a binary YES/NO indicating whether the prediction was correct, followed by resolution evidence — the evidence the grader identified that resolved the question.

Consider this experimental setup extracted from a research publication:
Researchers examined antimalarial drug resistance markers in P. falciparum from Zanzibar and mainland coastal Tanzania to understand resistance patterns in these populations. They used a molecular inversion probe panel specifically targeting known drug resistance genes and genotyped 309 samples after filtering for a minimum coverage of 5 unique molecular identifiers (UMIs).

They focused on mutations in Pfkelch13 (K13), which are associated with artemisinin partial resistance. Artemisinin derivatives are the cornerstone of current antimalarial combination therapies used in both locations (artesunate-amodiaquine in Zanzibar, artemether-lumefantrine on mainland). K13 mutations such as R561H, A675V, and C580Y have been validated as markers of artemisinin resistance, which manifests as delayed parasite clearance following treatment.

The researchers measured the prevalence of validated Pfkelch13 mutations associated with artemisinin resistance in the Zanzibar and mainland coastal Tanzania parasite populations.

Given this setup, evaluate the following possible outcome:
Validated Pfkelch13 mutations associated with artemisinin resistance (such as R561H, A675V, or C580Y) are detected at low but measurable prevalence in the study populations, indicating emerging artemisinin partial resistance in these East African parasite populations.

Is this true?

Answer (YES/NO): NO